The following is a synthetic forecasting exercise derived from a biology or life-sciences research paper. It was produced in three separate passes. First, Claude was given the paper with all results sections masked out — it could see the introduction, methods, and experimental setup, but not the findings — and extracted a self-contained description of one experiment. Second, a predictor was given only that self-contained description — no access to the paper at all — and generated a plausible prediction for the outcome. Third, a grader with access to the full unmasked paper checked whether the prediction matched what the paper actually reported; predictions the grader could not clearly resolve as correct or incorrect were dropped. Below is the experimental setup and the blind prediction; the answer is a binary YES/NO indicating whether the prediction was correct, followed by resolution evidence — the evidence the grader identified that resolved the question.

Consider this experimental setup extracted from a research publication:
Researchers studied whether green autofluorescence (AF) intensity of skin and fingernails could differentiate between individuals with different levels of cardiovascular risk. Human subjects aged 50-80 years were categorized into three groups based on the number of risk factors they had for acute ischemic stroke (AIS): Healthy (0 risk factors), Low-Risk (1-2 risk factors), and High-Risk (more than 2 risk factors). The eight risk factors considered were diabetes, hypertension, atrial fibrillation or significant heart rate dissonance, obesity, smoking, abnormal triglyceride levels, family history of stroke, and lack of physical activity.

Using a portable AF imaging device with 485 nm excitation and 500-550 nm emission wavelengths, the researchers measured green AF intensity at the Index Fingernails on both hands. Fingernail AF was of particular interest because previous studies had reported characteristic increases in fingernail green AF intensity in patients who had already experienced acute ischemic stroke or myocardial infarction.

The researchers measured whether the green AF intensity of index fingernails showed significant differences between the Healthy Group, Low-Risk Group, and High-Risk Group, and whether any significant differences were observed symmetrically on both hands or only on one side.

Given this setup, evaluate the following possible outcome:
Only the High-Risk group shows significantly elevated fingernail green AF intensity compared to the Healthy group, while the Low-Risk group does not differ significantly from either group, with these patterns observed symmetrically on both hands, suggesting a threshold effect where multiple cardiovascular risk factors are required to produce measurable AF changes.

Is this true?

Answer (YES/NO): NO